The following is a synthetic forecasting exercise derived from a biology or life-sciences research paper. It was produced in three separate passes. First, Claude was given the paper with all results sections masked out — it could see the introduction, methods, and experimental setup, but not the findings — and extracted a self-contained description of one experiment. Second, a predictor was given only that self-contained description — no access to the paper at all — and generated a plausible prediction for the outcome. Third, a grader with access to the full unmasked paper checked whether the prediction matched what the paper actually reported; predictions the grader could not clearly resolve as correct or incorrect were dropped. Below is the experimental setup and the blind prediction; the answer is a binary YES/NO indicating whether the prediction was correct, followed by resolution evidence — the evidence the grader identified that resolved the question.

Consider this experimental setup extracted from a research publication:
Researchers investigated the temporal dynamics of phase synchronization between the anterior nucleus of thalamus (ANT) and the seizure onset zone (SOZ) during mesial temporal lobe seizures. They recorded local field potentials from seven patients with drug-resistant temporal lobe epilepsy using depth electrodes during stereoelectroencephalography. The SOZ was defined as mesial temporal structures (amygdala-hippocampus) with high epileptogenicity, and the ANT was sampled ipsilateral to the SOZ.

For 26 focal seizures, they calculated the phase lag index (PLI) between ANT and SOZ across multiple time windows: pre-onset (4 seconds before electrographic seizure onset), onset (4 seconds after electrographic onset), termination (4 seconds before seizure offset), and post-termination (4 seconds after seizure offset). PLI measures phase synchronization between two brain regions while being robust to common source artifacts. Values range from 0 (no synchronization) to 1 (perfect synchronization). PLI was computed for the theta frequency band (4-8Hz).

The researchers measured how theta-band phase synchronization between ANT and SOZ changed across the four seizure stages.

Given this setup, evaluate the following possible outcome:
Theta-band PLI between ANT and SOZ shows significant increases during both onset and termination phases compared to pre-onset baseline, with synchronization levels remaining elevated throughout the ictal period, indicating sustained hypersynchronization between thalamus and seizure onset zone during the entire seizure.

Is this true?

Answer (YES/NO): NO